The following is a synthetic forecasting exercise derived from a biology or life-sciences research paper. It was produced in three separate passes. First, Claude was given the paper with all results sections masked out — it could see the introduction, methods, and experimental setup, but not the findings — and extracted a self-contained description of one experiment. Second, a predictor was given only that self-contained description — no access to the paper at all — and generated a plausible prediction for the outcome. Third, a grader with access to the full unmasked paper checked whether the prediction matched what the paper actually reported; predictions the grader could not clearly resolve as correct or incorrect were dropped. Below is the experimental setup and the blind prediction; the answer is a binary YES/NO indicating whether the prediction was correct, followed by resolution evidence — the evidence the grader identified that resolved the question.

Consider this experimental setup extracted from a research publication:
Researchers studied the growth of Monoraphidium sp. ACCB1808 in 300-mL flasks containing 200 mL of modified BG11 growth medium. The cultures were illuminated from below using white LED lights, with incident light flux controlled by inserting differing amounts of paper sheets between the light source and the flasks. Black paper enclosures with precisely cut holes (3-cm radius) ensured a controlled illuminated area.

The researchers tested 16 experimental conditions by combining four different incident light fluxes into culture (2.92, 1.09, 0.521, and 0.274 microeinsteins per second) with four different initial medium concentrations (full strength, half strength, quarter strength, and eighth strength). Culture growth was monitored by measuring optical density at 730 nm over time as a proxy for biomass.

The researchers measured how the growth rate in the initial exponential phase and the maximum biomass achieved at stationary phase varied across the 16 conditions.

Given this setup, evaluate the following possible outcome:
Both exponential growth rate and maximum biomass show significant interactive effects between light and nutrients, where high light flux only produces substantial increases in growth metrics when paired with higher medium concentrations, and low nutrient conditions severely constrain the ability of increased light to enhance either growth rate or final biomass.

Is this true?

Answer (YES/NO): NO